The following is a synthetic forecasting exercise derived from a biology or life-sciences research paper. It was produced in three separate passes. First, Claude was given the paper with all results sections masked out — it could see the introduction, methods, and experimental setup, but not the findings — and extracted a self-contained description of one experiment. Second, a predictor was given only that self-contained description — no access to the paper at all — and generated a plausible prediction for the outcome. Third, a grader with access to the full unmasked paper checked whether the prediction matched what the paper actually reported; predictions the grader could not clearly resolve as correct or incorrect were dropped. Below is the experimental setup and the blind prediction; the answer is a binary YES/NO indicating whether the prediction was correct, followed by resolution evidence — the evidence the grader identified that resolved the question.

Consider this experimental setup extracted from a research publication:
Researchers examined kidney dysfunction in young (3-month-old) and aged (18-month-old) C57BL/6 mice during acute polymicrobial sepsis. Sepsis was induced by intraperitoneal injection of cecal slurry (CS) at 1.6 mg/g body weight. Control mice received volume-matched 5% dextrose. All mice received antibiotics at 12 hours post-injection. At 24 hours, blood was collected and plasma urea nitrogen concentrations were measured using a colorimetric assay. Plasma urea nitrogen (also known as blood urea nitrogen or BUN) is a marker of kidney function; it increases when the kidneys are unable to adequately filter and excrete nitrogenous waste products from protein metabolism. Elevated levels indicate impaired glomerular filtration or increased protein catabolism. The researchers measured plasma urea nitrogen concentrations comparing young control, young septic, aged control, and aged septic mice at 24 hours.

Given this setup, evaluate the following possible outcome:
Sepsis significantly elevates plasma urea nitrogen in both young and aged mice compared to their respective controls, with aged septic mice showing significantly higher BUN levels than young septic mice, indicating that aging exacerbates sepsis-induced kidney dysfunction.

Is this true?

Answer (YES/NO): YES